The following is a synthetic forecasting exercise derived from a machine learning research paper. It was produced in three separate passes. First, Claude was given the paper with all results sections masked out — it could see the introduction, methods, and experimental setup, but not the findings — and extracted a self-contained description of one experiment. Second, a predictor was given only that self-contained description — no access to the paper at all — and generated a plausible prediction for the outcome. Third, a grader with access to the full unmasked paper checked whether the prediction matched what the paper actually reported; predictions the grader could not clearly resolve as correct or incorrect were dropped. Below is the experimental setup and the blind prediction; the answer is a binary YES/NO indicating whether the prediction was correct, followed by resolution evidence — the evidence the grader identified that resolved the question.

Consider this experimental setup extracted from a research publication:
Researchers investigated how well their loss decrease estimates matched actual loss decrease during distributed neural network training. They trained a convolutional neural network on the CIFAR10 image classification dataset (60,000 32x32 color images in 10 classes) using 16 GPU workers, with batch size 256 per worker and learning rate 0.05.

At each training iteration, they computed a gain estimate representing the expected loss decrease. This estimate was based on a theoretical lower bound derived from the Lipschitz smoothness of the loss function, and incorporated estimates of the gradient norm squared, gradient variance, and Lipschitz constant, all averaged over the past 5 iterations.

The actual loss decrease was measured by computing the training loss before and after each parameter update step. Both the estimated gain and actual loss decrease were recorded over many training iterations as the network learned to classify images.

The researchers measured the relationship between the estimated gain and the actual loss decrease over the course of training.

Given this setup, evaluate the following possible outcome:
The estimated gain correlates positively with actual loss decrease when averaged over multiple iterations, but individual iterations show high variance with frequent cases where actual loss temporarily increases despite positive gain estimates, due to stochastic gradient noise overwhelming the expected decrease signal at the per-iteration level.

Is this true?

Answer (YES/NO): NO